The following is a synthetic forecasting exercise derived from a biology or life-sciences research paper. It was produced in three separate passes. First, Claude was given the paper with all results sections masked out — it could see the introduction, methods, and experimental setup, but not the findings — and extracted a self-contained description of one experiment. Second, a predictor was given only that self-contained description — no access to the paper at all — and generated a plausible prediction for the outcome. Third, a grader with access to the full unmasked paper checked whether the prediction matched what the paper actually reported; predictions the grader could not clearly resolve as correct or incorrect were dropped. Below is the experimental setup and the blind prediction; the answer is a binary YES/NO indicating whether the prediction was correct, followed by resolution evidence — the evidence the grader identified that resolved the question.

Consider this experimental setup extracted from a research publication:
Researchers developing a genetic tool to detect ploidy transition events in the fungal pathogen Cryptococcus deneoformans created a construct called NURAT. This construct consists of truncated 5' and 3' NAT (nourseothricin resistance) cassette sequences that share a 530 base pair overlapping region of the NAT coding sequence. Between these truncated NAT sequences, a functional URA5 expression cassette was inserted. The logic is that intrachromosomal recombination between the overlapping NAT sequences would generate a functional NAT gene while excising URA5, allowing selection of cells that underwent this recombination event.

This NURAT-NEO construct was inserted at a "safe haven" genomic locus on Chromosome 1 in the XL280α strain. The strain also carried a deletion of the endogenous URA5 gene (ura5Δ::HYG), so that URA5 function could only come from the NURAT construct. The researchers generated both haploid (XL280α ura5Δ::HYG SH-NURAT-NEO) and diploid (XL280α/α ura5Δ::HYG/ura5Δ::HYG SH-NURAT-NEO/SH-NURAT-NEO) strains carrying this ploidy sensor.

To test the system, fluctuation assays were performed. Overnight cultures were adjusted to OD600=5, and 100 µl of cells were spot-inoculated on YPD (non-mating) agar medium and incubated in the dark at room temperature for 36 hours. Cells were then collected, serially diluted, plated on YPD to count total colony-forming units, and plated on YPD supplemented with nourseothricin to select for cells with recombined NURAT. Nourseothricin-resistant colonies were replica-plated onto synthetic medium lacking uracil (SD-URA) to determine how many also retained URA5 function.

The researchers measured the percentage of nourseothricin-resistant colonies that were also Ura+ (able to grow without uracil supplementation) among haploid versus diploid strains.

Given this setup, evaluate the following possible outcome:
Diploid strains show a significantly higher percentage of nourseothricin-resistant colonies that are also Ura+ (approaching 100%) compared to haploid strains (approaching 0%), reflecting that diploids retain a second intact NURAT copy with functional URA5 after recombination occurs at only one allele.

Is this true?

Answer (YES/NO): NO